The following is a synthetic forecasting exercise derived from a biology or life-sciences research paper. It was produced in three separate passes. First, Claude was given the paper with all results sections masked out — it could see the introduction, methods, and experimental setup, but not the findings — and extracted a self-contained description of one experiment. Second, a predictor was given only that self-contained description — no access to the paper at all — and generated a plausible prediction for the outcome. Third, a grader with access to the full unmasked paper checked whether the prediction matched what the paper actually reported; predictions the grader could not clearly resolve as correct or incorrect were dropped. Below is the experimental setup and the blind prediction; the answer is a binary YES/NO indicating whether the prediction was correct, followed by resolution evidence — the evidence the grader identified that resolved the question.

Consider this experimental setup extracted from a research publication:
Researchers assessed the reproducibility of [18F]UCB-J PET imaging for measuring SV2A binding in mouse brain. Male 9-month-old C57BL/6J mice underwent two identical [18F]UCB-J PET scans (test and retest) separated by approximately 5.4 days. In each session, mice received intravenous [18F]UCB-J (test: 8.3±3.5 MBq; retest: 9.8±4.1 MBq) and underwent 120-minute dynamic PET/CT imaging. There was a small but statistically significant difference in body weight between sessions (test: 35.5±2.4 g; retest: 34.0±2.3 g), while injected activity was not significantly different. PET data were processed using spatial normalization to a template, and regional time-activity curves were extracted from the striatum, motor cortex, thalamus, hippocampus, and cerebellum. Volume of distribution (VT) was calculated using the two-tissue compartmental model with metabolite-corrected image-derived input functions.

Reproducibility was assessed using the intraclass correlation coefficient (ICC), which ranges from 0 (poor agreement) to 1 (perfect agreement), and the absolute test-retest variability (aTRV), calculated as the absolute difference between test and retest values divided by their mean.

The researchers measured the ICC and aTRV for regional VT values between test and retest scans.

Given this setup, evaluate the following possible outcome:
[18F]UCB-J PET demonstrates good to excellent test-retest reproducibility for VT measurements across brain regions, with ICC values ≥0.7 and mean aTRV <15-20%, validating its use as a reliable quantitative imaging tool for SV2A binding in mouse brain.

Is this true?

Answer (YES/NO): NO